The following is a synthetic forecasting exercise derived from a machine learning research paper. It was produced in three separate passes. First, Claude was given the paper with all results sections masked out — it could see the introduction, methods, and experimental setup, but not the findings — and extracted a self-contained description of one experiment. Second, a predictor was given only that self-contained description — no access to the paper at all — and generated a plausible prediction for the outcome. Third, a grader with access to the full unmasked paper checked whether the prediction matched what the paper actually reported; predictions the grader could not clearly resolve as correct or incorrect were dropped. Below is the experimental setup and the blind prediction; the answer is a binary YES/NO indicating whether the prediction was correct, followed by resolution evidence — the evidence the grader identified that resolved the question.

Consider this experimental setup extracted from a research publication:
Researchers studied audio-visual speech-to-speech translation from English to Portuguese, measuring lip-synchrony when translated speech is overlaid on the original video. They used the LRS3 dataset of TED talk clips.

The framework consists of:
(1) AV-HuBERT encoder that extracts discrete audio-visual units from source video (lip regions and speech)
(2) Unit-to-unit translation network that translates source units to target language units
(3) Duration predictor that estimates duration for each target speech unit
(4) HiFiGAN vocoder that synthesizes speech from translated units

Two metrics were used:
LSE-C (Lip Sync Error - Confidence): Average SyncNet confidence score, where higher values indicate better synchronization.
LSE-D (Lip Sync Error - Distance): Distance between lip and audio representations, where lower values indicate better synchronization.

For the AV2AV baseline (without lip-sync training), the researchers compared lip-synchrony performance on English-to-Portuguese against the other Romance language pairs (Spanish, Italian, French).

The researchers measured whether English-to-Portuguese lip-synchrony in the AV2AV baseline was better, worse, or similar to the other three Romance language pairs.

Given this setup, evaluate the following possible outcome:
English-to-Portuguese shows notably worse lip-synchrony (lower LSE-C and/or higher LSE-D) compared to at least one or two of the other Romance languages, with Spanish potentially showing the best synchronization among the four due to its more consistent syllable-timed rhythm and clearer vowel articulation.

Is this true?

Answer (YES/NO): YES